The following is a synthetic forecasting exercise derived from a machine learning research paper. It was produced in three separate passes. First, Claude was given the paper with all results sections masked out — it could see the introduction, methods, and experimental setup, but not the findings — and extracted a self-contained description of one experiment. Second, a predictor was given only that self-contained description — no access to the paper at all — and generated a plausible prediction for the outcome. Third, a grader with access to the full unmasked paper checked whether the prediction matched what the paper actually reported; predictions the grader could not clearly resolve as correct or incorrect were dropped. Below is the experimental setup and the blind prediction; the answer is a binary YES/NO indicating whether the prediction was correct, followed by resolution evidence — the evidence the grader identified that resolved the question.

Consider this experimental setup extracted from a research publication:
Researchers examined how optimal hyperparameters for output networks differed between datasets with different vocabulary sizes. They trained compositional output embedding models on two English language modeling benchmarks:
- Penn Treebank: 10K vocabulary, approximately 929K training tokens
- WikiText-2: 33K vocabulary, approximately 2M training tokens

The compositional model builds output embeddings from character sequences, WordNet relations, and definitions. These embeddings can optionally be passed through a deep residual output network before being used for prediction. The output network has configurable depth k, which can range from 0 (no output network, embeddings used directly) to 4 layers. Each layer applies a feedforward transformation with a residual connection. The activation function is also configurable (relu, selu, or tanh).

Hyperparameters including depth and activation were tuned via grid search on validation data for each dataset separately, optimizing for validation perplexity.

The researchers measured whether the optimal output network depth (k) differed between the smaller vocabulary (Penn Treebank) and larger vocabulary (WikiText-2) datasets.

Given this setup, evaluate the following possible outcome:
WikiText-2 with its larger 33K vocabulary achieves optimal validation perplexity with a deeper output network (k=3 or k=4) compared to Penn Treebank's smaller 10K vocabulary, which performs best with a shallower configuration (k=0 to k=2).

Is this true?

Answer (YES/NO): NO